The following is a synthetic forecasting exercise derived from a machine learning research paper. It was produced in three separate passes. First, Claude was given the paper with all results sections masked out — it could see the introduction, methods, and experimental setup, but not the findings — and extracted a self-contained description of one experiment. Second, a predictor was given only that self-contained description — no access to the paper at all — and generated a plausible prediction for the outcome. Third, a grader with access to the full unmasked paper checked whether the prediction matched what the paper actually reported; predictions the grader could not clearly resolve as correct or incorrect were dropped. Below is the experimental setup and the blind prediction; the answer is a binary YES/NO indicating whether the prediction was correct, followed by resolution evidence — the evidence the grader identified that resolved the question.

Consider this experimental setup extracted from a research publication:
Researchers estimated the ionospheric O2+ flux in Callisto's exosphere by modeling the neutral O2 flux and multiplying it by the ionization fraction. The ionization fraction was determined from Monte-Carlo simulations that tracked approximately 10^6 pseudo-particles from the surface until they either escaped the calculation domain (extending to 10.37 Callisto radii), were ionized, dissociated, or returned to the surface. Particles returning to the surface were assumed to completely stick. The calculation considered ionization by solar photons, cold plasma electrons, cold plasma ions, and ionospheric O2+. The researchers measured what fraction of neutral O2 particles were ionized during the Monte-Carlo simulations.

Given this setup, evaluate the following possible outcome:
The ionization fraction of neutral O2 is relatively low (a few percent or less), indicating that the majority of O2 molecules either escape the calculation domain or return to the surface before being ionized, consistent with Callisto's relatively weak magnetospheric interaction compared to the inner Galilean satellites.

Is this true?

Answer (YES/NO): YES